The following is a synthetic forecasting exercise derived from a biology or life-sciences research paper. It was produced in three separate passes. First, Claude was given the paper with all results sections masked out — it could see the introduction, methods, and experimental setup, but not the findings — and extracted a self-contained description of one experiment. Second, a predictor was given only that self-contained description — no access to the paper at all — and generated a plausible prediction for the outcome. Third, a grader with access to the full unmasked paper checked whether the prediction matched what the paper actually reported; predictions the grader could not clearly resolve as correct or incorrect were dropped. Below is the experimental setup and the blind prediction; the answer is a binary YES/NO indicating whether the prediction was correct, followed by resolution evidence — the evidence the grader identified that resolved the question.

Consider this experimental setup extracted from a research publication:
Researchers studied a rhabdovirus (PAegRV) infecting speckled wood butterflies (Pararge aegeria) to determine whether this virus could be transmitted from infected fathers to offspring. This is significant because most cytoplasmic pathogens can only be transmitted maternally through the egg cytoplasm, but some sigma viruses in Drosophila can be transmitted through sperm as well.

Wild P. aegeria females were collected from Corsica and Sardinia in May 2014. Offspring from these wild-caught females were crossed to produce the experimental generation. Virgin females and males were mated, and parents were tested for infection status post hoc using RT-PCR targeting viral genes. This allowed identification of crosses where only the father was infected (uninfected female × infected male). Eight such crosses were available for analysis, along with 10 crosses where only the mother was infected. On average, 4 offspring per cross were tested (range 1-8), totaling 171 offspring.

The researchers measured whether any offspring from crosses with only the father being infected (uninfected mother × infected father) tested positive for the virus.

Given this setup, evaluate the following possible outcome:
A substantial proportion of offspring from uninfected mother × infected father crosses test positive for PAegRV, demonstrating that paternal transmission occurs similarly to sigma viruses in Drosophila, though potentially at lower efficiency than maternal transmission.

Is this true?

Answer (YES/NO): YES